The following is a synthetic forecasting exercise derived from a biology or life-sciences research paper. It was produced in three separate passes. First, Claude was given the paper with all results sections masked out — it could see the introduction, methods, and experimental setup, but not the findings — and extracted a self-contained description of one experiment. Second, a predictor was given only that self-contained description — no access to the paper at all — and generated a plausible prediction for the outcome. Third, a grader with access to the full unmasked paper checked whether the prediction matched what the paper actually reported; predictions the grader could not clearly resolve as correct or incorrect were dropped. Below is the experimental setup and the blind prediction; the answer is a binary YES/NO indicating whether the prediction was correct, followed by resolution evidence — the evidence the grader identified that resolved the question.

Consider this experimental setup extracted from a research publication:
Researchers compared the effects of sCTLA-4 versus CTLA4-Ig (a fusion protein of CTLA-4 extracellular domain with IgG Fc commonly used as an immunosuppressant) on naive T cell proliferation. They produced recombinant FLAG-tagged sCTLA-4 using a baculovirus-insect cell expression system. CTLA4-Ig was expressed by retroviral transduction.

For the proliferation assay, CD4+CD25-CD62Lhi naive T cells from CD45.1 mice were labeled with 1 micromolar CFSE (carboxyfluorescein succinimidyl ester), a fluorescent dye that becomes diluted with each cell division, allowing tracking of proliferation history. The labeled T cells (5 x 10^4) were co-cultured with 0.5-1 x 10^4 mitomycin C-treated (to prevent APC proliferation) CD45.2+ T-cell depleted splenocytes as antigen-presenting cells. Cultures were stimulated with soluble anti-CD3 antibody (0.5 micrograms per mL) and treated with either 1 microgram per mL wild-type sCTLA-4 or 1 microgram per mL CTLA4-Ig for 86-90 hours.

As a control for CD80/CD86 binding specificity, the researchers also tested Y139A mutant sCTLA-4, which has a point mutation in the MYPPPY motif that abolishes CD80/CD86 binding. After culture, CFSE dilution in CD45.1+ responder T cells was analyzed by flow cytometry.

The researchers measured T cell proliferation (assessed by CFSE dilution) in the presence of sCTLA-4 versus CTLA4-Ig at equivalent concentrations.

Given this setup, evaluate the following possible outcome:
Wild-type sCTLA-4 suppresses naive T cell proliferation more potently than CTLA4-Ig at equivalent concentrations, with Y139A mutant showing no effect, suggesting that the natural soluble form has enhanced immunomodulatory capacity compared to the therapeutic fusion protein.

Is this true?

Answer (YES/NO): NO